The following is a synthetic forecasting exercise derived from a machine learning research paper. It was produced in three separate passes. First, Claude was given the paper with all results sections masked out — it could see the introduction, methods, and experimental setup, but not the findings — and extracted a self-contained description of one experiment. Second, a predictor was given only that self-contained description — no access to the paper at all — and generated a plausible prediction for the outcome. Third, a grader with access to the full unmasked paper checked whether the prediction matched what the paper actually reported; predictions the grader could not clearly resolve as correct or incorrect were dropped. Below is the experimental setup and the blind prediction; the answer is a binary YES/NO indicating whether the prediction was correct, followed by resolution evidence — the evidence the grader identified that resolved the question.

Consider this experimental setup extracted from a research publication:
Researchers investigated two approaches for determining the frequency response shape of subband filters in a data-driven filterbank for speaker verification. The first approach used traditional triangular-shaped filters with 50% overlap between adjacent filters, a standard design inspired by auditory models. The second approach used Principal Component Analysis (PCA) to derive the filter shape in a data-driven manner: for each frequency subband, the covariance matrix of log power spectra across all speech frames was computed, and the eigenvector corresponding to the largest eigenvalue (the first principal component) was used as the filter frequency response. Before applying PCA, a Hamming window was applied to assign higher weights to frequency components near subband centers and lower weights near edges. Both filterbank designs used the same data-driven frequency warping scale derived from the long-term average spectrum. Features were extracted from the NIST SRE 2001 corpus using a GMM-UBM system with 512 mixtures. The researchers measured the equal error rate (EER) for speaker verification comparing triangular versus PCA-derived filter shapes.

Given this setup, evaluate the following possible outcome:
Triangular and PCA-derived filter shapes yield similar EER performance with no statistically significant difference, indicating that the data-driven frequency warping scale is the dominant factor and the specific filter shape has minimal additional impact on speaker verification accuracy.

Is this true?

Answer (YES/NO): NO